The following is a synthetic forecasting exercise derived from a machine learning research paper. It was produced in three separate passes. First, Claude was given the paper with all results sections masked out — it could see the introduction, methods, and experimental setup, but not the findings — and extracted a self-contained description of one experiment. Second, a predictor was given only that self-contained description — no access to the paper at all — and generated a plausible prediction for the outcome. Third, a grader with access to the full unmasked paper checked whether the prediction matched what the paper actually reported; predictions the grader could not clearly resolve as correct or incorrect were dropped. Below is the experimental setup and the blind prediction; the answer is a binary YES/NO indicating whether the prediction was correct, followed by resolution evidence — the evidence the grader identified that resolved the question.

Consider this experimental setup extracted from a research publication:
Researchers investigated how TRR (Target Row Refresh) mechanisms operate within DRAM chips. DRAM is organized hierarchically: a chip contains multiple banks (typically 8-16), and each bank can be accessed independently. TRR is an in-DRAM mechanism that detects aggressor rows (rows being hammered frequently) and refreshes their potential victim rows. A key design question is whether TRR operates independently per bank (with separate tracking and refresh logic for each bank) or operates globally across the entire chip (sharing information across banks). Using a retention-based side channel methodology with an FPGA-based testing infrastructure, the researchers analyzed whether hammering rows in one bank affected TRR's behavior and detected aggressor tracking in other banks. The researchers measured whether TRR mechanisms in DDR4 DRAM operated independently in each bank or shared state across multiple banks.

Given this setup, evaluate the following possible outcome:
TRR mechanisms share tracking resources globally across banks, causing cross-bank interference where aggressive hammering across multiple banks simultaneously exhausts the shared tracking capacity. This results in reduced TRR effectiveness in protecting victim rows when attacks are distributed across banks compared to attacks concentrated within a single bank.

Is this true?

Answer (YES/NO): NO